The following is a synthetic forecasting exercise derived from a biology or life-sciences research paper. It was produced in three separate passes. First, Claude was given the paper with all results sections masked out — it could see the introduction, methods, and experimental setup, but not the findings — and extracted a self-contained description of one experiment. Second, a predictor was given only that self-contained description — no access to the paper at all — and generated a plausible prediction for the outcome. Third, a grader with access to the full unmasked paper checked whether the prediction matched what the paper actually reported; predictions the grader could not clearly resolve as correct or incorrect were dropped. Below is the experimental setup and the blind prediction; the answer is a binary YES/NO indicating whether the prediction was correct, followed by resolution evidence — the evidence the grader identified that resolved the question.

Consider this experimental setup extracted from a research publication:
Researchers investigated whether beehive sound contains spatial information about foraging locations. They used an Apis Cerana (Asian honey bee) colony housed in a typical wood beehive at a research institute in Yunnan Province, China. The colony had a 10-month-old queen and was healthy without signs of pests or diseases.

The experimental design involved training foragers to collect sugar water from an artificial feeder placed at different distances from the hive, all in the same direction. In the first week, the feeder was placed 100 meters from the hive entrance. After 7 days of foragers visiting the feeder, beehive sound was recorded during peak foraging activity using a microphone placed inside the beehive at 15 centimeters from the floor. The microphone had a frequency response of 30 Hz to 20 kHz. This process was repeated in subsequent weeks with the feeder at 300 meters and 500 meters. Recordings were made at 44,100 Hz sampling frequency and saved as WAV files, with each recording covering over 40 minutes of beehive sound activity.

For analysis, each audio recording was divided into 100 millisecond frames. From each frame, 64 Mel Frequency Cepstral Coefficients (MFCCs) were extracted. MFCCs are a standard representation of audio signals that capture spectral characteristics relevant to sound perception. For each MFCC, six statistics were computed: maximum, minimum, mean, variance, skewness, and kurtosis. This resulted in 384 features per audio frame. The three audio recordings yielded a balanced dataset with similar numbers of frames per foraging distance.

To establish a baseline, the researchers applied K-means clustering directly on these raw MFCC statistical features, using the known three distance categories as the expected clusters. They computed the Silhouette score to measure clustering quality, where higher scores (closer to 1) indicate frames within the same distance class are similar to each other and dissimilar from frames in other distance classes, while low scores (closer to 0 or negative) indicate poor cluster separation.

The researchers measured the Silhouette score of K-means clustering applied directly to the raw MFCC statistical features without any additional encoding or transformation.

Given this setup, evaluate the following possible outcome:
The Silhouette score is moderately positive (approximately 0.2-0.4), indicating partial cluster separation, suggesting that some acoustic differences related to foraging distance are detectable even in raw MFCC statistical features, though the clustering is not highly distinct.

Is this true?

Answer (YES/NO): NO